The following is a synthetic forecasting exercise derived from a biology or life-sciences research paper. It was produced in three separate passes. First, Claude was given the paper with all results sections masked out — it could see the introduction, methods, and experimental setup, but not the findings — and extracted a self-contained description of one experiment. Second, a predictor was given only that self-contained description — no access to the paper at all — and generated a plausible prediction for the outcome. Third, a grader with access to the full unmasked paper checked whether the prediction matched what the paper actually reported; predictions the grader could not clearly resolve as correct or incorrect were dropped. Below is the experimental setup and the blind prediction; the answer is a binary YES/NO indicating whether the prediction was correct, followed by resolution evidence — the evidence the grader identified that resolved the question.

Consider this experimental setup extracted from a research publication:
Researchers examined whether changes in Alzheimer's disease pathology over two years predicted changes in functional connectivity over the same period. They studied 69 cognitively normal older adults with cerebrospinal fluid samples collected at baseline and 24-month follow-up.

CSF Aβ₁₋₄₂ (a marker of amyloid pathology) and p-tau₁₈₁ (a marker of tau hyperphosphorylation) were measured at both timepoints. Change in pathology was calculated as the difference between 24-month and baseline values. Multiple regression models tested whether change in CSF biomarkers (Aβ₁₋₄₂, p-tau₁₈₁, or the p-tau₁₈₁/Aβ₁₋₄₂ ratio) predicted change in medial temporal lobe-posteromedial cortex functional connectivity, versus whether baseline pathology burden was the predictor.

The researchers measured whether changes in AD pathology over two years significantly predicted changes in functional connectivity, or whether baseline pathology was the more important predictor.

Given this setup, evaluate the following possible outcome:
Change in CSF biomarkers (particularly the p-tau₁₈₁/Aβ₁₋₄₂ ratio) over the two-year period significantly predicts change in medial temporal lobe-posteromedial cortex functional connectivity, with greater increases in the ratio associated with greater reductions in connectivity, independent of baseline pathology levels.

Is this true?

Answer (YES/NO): NO